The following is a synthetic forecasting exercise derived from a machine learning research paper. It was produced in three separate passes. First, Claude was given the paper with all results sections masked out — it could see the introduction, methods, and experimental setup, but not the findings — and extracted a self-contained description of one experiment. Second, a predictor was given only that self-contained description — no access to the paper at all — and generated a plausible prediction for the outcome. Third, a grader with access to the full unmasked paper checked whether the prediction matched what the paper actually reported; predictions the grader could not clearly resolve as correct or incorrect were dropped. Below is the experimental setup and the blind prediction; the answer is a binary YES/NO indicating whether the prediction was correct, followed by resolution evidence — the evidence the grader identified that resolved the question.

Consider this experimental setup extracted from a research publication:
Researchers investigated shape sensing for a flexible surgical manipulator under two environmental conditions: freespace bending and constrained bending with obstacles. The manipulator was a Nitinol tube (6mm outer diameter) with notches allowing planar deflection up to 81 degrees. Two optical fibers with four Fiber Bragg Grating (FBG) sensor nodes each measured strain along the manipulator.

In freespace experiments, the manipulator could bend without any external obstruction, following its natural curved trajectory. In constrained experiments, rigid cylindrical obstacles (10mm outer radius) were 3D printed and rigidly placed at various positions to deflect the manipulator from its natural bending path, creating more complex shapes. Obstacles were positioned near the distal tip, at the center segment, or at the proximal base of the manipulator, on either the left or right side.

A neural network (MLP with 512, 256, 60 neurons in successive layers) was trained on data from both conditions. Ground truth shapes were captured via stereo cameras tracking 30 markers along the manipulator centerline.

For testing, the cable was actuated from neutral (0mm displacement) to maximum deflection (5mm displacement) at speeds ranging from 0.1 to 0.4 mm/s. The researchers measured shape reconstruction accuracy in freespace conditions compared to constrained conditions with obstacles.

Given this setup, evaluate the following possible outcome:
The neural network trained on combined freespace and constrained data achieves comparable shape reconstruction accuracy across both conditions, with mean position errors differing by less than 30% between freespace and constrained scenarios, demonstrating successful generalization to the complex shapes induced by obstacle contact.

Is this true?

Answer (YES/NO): NO